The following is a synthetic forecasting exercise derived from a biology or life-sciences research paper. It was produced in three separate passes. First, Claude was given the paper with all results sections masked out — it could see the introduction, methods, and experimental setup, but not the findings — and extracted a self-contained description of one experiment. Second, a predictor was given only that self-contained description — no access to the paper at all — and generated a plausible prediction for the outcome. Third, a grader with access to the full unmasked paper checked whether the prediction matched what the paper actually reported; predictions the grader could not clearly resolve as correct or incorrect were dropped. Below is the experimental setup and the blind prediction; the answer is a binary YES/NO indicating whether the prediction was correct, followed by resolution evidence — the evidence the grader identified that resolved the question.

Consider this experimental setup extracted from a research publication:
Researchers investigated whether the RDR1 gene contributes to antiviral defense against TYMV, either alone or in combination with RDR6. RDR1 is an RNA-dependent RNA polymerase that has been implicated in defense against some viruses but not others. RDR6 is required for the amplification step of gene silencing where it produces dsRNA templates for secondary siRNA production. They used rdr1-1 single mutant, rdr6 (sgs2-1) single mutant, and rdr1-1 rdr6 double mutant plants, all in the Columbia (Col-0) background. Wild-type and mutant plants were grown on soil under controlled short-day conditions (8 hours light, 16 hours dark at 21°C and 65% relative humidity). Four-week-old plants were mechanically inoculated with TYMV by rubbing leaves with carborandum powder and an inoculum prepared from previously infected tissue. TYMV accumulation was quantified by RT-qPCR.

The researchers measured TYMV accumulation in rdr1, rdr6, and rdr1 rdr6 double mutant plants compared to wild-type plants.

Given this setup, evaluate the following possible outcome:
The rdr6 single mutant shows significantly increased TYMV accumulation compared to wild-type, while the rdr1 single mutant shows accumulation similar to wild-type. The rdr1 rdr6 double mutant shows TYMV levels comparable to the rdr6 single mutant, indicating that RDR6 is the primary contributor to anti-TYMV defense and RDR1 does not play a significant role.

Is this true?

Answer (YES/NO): NO